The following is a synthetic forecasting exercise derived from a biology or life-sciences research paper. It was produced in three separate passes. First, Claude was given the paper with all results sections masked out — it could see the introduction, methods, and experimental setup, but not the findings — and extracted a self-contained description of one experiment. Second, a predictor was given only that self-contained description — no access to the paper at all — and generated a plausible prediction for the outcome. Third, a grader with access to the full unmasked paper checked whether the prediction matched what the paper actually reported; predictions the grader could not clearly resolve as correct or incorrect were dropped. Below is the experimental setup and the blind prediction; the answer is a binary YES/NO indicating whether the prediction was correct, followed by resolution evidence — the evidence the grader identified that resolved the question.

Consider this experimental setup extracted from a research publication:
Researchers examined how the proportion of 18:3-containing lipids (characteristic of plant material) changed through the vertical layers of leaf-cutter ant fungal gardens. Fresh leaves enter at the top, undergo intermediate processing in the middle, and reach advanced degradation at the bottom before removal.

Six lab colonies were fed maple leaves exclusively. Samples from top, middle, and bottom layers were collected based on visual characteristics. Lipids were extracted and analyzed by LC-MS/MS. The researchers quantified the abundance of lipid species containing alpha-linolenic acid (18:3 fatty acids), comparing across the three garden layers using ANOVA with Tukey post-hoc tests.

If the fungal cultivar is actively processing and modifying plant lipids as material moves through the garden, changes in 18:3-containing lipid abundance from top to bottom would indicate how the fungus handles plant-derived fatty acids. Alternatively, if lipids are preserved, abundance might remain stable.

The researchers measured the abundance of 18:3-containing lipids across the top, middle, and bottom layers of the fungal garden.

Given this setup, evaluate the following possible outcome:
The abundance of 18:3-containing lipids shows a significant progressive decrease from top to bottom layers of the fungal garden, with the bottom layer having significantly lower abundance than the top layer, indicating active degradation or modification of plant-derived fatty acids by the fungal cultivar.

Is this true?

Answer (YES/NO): YES